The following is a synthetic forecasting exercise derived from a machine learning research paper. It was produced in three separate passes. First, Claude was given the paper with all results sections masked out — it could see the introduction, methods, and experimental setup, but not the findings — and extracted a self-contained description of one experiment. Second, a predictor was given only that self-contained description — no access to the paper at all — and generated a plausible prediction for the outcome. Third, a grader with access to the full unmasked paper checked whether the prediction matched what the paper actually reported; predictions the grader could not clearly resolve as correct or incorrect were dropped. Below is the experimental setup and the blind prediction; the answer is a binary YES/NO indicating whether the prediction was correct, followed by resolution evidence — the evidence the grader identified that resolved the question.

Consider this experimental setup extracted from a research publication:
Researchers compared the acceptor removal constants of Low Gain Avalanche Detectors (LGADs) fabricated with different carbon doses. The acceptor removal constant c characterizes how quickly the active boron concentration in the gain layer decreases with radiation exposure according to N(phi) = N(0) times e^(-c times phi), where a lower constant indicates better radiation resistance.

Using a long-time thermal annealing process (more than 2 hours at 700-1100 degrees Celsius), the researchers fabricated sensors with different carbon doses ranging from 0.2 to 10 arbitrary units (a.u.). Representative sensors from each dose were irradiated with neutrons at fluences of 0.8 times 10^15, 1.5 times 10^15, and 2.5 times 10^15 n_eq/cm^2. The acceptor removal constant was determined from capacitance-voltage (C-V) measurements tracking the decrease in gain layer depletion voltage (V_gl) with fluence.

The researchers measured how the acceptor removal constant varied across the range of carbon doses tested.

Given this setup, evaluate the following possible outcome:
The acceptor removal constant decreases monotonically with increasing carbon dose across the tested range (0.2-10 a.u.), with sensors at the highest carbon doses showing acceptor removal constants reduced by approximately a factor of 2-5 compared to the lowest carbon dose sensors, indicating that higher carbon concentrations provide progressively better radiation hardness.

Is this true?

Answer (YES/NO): NO